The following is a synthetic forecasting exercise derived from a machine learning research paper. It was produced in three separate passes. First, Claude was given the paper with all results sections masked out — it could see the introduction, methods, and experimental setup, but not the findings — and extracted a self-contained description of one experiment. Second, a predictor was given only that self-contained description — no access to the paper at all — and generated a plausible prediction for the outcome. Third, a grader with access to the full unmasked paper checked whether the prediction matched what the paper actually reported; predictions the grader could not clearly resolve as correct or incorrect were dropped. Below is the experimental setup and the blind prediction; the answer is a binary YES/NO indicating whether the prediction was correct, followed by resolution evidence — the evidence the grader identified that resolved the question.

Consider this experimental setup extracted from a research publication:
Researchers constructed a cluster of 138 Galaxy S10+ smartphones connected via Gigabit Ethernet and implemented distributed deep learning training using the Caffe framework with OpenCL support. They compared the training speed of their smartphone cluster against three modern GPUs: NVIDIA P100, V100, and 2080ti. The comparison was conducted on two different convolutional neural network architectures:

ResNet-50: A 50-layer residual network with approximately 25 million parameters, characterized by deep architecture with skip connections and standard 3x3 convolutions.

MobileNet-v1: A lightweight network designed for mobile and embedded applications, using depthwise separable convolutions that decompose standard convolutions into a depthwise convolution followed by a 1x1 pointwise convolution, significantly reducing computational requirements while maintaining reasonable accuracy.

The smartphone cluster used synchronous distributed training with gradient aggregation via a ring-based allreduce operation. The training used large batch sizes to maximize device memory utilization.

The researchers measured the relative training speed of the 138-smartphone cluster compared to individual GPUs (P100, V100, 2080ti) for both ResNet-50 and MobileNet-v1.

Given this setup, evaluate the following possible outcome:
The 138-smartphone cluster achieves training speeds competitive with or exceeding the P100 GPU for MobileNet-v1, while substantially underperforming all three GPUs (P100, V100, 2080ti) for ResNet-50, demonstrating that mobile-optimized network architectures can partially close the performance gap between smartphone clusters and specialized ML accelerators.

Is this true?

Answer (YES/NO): NO